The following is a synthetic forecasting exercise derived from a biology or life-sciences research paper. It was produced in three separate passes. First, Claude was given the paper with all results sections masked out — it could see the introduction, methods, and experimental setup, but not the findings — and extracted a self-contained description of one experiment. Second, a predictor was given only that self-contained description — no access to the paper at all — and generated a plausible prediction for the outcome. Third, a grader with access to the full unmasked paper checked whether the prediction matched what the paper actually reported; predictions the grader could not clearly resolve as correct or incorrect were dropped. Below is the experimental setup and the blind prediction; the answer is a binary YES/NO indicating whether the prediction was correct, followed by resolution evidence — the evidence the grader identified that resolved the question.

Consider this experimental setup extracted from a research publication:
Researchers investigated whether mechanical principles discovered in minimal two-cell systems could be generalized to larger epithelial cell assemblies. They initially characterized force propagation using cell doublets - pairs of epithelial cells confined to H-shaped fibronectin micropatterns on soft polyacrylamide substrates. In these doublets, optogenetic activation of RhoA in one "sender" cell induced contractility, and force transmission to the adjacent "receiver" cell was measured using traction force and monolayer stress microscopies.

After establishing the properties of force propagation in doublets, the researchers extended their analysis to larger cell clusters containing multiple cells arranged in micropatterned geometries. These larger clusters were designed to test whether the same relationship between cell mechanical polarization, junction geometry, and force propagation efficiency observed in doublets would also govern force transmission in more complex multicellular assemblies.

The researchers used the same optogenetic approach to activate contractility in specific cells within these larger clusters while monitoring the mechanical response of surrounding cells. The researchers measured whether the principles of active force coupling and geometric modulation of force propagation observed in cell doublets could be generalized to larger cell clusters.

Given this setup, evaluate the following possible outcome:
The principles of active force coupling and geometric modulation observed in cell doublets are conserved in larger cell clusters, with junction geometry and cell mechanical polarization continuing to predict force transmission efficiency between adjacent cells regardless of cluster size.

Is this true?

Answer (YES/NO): YES